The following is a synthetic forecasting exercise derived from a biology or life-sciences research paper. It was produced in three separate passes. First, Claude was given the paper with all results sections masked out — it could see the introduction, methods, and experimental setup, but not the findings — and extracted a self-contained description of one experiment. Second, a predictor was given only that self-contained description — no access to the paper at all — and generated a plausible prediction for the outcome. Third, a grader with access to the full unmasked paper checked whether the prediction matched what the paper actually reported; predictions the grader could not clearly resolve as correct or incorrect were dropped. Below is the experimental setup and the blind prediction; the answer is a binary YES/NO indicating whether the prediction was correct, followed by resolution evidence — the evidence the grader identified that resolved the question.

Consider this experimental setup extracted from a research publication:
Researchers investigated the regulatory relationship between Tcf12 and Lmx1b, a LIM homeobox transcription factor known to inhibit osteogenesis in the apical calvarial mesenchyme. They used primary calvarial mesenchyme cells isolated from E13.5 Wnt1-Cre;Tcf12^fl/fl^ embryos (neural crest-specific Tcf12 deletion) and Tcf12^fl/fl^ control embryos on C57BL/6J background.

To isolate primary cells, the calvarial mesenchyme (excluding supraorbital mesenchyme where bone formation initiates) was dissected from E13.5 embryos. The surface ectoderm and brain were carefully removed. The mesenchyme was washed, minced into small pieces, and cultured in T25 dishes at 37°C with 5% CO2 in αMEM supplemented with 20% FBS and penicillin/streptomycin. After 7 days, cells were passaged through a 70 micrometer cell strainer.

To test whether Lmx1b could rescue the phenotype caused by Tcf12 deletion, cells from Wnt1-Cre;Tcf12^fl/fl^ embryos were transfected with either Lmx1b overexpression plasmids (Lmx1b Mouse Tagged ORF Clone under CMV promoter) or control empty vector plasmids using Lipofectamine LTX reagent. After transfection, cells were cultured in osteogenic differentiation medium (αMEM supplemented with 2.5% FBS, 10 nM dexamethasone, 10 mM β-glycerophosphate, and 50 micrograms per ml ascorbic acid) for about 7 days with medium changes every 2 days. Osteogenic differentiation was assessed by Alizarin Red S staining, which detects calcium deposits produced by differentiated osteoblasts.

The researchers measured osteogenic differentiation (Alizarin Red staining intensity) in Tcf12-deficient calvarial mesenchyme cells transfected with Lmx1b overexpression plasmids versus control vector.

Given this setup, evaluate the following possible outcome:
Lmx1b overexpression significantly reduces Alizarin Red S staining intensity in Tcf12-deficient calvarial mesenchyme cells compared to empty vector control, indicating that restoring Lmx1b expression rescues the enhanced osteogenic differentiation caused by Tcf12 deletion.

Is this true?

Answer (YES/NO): YES